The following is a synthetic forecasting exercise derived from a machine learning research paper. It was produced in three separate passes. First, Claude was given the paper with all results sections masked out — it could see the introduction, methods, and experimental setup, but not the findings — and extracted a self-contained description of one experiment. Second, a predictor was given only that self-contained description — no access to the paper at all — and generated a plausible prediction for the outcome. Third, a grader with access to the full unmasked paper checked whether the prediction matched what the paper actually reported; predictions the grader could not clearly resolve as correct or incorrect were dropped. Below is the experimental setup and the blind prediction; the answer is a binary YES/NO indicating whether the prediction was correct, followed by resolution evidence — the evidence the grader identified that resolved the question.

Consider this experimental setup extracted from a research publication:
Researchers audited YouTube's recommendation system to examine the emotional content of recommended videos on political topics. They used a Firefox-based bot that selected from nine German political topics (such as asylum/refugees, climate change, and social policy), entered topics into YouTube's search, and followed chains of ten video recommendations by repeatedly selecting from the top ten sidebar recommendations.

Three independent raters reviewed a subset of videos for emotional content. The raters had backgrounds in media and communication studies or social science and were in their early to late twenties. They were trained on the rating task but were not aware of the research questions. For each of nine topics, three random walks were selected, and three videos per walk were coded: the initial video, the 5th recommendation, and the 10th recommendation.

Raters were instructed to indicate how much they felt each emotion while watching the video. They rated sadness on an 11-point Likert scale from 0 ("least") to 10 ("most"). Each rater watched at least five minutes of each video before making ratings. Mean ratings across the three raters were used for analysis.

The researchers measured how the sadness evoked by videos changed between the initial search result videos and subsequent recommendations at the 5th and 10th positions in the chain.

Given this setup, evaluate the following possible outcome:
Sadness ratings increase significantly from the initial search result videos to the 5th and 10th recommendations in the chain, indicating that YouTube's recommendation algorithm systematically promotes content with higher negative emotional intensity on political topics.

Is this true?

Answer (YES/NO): NO